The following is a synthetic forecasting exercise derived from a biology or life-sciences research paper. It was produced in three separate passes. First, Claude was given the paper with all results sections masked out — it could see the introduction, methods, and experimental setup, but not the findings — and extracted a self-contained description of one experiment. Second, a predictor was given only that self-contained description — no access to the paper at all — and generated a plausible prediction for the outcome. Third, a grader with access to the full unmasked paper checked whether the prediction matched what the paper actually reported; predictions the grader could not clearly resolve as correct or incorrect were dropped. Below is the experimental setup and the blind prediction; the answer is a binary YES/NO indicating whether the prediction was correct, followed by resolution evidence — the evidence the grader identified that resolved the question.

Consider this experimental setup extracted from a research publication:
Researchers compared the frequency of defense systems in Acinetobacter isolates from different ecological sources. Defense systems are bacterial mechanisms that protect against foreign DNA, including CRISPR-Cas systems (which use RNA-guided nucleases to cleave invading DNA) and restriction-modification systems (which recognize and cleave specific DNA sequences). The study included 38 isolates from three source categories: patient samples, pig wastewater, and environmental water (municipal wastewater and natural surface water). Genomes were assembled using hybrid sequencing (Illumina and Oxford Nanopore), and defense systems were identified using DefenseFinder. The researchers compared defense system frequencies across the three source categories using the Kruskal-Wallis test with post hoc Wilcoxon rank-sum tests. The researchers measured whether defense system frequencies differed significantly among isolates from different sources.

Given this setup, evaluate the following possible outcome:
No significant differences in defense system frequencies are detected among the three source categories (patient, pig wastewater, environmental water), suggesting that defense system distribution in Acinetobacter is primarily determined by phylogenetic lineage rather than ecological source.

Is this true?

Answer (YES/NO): NO